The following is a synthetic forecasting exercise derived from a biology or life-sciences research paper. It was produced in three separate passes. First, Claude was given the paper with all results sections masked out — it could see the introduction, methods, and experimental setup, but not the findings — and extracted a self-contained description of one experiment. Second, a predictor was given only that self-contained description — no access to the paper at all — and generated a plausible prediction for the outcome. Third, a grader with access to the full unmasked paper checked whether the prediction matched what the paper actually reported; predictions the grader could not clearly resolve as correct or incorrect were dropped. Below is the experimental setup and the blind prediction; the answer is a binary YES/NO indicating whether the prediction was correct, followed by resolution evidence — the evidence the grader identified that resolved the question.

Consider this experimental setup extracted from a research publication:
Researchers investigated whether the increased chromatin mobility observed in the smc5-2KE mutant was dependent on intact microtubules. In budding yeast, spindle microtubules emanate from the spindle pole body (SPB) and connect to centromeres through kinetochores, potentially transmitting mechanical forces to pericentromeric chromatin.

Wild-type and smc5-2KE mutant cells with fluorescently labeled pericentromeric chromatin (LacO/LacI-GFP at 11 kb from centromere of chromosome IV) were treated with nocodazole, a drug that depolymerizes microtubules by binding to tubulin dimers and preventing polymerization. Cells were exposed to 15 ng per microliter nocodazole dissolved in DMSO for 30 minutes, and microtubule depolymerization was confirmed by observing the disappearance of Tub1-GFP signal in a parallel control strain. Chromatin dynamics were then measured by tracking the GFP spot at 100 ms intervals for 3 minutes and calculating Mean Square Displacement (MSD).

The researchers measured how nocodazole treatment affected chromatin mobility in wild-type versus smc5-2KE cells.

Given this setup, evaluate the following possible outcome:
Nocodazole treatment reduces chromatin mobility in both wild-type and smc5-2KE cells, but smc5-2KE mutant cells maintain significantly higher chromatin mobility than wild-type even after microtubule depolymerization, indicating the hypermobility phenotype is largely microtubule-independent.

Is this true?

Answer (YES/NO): NO